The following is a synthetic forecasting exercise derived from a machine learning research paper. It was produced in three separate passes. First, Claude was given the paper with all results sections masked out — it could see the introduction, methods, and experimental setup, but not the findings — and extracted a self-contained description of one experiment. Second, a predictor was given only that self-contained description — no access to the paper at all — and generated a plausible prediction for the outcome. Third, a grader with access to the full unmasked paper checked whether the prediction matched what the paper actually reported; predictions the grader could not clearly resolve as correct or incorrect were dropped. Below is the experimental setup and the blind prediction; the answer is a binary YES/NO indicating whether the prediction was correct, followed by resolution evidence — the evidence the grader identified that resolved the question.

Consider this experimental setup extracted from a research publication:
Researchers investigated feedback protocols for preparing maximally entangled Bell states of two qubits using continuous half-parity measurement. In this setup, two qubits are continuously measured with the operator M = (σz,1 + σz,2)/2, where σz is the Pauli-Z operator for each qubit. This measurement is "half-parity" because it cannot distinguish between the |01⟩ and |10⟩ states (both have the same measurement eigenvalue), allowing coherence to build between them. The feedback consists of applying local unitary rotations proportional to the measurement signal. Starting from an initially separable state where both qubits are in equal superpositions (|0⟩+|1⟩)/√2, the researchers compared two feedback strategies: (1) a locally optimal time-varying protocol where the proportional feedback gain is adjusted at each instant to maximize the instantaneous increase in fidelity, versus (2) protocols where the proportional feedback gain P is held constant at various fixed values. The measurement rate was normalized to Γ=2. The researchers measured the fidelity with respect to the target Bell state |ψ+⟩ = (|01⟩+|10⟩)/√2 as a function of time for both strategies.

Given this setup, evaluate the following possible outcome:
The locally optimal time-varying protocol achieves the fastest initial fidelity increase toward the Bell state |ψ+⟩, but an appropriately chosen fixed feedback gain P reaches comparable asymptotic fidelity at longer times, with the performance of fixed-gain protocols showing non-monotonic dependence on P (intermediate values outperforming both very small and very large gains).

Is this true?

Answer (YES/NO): NO